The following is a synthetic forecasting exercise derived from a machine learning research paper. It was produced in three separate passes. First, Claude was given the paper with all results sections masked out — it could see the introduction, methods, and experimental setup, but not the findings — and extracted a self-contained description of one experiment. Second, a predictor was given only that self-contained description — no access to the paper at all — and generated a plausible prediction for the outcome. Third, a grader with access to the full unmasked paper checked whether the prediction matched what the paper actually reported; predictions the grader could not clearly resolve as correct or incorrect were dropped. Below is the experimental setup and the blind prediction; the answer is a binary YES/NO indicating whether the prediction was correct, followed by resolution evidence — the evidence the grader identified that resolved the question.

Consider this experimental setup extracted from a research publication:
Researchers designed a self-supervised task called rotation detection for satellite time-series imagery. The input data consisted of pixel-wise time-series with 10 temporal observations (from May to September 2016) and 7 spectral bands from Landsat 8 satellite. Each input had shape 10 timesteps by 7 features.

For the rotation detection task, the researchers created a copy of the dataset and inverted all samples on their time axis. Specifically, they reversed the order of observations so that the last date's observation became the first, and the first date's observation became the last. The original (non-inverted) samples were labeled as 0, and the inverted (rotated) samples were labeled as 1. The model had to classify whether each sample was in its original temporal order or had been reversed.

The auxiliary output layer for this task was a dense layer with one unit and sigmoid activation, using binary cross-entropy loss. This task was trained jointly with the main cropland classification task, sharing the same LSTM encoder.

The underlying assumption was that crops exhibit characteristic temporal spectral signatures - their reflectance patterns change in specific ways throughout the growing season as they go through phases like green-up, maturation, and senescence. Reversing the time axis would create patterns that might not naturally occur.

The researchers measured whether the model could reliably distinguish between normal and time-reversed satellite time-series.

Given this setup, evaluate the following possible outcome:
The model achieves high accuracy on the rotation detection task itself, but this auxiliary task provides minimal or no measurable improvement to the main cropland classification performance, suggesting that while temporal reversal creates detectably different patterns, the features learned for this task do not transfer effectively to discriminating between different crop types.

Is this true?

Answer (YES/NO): NO